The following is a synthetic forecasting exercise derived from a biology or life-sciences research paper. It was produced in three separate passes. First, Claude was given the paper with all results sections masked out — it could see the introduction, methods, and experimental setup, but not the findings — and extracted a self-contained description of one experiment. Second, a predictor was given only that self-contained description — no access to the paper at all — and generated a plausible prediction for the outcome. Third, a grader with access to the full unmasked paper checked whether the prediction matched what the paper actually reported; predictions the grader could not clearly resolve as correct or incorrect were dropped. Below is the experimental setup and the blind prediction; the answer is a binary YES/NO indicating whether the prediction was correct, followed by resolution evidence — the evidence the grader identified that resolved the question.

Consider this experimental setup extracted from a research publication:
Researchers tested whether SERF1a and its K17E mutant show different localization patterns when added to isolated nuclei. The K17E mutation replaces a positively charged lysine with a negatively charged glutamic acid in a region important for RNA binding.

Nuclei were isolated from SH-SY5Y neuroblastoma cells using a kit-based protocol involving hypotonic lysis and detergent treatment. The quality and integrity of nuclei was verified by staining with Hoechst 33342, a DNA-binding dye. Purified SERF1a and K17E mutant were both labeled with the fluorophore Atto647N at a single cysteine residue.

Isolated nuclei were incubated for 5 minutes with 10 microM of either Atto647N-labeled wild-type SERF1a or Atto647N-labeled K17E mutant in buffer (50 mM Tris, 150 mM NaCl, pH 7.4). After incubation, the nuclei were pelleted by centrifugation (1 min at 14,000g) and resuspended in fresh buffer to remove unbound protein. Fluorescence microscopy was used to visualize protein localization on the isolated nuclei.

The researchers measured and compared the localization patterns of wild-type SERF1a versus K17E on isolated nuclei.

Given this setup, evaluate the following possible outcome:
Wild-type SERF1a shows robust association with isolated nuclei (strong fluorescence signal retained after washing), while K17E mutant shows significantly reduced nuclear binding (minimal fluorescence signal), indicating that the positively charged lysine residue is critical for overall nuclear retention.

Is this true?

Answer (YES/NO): NO